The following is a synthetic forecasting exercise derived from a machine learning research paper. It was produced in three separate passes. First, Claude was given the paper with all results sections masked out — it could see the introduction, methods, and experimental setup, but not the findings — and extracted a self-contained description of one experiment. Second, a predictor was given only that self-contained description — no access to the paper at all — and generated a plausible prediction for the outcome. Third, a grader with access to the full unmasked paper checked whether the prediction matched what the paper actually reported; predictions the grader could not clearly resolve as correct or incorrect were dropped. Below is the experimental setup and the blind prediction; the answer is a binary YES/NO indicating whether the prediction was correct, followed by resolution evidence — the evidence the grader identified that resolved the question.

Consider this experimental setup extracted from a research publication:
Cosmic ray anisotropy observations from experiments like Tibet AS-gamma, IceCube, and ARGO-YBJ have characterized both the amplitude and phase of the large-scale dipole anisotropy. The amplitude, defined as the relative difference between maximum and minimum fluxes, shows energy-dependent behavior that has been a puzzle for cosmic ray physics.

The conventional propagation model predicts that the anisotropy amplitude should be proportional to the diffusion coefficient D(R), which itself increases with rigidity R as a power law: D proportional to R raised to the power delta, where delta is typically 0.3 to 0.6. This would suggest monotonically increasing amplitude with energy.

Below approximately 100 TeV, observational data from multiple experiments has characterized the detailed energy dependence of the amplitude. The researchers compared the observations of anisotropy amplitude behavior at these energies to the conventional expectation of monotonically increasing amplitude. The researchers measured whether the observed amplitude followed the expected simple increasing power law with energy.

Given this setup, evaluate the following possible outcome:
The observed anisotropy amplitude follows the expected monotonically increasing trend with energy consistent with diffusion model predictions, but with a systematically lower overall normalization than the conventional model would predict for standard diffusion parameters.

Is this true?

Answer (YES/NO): NO